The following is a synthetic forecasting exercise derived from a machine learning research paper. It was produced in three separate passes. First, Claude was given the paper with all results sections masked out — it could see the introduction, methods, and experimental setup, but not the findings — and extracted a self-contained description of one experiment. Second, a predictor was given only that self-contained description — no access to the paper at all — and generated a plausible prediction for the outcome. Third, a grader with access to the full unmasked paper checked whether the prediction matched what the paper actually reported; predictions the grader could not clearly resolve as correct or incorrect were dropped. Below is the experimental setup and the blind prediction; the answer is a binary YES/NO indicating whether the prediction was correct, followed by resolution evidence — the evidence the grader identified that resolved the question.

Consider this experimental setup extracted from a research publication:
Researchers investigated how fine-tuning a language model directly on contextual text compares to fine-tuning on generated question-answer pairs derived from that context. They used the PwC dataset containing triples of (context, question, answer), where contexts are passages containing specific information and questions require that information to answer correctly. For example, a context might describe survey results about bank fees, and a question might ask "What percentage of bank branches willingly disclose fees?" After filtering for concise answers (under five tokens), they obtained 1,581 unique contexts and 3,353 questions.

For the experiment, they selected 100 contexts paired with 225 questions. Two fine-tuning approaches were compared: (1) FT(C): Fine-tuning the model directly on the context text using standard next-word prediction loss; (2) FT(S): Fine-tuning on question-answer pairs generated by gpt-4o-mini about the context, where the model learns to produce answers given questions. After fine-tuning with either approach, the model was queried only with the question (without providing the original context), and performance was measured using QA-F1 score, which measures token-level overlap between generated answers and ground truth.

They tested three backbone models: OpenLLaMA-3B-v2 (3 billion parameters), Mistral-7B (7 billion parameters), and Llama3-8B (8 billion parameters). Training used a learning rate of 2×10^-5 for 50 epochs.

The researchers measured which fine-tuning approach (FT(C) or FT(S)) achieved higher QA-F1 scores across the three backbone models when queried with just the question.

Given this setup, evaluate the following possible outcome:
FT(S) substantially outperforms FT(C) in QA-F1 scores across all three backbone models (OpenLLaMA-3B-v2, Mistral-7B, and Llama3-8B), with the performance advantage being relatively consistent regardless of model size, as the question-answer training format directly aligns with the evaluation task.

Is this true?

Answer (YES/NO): NO